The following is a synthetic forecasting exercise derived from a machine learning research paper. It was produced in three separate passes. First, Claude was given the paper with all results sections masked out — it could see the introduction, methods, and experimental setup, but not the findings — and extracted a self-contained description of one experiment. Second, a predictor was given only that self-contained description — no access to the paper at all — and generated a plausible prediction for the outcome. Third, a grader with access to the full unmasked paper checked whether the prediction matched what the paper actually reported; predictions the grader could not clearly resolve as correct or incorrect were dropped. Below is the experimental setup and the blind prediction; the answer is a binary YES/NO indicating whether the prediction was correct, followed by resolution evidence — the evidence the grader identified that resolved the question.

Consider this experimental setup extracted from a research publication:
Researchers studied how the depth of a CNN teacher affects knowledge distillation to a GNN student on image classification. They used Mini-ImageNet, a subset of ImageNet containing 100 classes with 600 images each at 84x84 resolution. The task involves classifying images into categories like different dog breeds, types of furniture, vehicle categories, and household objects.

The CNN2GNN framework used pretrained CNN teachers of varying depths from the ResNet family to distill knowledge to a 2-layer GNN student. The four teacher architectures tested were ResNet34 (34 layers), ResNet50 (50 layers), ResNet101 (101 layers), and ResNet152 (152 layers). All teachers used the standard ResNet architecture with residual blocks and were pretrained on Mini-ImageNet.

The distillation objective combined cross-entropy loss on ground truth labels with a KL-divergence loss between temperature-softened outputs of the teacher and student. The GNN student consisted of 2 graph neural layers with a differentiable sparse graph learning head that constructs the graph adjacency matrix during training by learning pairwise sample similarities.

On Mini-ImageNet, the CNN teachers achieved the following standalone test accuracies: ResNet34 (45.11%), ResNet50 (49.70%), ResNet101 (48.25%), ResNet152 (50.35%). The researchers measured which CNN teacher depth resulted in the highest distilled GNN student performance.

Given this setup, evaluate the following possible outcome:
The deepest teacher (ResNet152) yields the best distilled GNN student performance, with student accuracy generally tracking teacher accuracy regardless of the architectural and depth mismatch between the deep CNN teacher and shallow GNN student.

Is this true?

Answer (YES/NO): NO